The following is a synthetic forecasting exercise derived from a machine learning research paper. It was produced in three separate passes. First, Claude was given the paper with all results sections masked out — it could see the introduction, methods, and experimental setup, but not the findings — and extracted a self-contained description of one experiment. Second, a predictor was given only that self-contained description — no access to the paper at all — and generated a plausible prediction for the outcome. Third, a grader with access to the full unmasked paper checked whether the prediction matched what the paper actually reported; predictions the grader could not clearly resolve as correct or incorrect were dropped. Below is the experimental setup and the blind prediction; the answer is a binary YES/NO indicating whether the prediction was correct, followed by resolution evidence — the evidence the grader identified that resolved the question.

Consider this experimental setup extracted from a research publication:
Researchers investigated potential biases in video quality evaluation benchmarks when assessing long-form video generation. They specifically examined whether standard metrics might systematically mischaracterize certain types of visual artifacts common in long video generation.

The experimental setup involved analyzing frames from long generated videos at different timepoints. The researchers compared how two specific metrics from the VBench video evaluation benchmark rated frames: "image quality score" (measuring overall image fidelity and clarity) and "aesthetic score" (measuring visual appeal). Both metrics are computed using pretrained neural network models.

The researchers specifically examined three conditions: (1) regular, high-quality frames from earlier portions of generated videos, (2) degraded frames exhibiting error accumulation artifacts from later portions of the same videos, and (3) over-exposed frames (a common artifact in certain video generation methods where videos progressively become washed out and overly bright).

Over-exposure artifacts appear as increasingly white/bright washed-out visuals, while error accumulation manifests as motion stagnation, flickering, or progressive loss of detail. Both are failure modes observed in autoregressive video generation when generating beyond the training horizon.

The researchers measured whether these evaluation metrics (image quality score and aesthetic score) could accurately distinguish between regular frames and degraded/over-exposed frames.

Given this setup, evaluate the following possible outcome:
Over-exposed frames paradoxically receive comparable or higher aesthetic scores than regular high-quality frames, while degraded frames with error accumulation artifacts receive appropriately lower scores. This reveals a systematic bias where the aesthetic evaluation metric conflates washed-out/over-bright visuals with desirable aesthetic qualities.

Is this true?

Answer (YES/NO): NO